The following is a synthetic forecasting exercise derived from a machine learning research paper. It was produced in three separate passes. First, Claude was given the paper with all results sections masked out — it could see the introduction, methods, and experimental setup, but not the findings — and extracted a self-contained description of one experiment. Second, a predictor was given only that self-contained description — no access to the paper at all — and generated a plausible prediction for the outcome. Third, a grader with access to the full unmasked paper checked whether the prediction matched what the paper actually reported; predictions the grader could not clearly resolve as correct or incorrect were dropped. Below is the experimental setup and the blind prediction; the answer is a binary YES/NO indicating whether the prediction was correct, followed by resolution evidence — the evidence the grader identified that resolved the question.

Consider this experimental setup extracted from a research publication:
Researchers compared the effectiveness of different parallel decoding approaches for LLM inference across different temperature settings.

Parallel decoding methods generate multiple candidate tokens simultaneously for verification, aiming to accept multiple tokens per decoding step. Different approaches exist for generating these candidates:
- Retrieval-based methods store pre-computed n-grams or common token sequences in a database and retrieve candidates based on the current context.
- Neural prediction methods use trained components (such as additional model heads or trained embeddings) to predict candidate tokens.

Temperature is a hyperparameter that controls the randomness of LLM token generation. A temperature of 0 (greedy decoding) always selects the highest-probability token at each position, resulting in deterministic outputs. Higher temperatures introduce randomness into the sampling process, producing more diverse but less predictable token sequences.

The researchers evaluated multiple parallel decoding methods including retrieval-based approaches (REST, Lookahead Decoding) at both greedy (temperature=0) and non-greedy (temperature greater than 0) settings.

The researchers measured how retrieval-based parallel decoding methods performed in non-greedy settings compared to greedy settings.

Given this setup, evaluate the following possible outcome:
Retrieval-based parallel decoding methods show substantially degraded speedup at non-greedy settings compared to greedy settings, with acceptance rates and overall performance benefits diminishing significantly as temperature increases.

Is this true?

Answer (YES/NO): YES